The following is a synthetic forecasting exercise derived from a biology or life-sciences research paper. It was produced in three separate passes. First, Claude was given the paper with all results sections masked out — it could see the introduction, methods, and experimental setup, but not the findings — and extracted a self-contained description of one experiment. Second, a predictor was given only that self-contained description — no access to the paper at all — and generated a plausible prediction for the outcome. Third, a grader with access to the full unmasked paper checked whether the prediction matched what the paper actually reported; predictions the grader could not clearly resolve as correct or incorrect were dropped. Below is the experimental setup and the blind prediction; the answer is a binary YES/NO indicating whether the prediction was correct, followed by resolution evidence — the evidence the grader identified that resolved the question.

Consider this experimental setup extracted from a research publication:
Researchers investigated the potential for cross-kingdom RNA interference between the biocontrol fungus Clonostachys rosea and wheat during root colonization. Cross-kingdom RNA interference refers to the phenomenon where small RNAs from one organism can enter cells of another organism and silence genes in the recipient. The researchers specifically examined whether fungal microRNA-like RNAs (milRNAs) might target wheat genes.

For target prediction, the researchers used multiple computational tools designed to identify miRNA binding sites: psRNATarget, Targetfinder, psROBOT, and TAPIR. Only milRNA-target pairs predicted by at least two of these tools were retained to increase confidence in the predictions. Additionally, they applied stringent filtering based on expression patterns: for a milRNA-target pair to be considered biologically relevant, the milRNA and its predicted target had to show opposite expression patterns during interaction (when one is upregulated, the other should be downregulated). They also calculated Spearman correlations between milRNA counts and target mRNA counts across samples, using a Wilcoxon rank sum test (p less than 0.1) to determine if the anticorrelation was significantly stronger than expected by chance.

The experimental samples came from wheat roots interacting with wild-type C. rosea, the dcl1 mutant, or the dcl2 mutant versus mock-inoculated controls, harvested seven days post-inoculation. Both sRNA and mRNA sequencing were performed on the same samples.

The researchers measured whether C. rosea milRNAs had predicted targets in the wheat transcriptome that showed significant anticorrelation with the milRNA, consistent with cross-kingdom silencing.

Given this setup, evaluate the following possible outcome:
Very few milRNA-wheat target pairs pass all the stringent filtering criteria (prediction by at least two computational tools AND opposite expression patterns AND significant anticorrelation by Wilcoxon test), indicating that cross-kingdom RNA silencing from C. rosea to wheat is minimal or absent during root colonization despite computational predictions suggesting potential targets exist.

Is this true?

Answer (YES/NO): NO